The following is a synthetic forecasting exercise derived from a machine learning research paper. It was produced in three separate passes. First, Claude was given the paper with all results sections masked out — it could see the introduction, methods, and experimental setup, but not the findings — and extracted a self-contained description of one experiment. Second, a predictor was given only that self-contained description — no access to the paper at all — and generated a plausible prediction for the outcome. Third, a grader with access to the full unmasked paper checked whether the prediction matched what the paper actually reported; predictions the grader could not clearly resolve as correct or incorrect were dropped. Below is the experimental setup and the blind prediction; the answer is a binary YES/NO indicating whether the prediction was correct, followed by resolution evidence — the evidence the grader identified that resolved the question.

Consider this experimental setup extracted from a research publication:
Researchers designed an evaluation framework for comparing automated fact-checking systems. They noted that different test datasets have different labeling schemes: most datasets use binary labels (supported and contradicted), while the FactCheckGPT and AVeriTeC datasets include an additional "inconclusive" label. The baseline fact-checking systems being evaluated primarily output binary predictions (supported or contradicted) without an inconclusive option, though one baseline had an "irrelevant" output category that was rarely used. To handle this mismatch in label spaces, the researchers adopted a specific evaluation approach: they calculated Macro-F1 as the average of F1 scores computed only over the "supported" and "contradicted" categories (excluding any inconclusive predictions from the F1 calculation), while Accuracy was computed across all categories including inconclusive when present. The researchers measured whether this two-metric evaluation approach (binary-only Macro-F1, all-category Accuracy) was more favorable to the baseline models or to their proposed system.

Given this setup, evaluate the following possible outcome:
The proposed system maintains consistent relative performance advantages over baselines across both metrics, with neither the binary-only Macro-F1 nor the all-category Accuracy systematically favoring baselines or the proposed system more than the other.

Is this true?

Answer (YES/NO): NO